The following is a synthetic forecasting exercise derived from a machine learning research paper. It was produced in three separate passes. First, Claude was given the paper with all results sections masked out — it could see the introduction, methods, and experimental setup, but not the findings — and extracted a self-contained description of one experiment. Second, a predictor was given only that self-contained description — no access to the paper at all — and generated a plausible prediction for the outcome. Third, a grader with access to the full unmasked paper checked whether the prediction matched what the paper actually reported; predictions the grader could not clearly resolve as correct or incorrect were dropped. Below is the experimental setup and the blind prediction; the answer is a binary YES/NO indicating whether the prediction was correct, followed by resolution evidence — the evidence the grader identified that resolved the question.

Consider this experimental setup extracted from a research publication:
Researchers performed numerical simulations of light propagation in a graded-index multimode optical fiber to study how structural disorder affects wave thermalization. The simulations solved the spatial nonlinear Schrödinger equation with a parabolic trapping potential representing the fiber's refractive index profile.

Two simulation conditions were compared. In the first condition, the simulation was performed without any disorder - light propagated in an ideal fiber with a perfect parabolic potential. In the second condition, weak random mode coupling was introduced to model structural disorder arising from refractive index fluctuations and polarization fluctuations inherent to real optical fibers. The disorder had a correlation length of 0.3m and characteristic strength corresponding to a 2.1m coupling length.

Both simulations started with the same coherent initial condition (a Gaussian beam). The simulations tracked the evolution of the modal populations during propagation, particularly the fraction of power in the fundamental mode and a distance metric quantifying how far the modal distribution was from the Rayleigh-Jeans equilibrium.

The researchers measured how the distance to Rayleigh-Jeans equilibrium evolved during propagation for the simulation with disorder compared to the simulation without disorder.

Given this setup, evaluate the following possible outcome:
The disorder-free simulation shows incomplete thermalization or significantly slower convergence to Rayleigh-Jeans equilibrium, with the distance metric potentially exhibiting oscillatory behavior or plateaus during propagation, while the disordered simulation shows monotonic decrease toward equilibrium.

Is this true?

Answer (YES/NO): NO